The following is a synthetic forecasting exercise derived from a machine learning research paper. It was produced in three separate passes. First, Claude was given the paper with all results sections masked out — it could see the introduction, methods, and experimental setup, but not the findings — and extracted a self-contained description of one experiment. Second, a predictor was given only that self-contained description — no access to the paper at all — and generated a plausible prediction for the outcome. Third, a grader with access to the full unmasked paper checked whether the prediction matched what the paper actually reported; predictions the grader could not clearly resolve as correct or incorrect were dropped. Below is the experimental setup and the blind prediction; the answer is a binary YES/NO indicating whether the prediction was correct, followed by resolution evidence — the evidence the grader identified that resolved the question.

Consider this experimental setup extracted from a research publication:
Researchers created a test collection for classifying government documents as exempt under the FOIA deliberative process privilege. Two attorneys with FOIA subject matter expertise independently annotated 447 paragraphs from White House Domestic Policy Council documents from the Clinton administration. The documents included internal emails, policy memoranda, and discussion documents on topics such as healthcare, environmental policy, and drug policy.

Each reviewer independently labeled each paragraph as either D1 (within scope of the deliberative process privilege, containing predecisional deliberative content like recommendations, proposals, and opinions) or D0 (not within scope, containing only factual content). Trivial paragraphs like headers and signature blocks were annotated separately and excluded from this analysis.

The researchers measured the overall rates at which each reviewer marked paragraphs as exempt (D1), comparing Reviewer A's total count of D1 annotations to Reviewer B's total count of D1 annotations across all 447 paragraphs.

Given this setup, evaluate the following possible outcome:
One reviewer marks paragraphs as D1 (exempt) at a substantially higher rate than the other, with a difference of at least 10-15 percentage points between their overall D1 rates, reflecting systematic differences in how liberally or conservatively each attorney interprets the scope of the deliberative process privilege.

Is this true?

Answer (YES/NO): YES